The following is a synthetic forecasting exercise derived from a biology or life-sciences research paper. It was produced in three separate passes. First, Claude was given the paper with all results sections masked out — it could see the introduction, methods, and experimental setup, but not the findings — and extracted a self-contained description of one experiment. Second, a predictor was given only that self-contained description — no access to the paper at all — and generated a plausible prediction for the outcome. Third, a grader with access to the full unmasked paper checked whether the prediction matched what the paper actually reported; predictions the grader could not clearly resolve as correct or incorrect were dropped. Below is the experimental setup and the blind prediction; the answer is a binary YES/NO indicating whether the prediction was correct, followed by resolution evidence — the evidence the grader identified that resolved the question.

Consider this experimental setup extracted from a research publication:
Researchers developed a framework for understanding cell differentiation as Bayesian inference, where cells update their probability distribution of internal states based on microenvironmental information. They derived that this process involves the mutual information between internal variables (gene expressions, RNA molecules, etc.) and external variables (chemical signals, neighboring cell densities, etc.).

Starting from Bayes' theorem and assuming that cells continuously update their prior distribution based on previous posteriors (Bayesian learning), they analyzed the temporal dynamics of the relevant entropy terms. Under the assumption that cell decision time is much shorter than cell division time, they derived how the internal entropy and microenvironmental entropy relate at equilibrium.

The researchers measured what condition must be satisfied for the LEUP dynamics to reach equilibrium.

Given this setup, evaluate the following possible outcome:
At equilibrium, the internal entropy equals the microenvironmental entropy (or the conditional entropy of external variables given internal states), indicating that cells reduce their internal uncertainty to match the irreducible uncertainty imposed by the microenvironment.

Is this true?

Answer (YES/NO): NO